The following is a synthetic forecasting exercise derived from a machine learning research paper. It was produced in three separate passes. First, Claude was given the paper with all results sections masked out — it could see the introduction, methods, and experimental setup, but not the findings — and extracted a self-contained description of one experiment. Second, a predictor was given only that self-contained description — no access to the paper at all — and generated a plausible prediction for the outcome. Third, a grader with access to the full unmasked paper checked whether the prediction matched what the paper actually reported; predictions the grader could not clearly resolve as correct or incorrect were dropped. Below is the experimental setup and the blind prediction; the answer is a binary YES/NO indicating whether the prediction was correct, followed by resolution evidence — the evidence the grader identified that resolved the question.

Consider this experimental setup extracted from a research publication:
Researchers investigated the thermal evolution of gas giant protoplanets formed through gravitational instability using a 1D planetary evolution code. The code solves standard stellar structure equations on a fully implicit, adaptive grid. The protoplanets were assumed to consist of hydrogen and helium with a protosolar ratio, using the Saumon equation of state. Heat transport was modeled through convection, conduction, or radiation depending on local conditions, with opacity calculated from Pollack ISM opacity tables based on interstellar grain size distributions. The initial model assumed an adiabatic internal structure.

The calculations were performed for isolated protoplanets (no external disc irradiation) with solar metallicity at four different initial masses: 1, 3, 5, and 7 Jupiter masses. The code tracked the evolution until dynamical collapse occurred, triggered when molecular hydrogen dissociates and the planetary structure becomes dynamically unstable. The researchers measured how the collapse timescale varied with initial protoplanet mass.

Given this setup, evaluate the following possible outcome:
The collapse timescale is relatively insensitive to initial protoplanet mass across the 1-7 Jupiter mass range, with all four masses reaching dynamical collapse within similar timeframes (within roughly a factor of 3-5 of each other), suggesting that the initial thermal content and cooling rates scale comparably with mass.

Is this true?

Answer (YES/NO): NO